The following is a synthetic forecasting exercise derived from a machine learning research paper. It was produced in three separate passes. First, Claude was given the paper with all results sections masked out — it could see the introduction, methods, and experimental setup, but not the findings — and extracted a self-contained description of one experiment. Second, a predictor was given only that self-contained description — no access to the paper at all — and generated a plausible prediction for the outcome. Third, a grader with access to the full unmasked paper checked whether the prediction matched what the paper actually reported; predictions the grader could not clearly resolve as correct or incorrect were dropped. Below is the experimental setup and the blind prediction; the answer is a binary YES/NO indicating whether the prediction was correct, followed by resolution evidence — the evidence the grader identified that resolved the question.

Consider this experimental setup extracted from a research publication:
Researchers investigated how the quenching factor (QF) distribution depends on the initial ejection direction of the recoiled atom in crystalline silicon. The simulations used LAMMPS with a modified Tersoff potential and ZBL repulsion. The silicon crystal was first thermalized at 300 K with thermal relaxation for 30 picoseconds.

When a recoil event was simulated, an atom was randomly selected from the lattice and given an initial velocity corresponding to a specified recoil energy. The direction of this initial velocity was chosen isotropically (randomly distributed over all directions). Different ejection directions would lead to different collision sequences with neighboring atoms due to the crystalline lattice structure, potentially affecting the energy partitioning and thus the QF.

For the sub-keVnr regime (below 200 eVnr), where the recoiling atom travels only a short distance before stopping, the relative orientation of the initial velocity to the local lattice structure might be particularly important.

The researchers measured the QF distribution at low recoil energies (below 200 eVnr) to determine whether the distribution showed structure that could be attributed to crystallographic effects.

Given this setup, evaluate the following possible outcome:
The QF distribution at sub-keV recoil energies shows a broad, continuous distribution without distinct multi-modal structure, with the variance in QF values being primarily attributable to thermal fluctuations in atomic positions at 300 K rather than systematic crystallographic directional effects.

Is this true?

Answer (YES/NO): NO